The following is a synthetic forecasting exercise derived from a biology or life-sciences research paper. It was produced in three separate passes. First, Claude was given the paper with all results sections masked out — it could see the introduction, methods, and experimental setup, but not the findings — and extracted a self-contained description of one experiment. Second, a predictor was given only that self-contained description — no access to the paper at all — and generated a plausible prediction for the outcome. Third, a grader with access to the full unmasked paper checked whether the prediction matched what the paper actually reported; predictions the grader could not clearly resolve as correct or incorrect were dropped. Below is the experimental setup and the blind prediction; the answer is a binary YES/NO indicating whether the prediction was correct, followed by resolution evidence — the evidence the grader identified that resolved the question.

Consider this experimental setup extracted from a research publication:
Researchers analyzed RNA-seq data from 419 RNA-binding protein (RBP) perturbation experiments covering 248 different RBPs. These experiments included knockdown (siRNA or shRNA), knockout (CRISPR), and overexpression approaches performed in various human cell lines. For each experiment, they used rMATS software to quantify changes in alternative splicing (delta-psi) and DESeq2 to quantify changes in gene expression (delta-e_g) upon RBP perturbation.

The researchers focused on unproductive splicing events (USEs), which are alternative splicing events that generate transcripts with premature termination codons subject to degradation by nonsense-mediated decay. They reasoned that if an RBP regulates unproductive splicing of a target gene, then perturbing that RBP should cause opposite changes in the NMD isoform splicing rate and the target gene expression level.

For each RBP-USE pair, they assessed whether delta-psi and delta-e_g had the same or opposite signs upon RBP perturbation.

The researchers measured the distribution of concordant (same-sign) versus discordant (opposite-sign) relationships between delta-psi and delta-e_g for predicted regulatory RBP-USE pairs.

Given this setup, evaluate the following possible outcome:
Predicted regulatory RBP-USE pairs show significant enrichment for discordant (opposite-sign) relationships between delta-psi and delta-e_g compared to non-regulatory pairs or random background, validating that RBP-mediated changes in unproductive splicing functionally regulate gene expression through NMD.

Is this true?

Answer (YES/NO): YES